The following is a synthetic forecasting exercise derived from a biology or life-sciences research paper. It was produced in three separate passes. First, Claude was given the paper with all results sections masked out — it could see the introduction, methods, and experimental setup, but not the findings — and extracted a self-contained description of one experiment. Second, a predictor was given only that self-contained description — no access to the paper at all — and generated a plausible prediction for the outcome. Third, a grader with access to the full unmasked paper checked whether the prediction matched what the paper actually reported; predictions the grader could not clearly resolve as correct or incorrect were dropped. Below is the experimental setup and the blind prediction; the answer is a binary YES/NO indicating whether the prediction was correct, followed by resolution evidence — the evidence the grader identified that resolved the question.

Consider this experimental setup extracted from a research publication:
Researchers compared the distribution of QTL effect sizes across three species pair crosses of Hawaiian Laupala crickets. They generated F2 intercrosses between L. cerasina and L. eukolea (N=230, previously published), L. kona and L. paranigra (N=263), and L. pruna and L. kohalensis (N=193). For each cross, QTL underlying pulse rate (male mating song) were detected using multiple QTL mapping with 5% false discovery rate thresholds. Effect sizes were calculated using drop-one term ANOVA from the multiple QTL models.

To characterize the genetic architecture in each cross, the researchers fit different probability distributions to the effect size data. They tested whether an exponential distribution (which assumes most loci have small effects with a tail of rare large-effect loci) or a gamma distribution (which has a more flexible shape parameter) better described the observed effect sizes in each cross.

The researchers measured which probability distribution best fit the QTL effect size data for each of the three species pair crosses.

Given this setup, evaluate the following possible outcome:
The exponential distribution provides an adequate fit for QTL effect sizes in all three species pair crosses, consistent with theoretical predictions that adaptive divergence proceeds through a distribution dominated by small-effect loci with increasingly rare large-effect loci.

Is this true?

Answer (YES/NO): NO